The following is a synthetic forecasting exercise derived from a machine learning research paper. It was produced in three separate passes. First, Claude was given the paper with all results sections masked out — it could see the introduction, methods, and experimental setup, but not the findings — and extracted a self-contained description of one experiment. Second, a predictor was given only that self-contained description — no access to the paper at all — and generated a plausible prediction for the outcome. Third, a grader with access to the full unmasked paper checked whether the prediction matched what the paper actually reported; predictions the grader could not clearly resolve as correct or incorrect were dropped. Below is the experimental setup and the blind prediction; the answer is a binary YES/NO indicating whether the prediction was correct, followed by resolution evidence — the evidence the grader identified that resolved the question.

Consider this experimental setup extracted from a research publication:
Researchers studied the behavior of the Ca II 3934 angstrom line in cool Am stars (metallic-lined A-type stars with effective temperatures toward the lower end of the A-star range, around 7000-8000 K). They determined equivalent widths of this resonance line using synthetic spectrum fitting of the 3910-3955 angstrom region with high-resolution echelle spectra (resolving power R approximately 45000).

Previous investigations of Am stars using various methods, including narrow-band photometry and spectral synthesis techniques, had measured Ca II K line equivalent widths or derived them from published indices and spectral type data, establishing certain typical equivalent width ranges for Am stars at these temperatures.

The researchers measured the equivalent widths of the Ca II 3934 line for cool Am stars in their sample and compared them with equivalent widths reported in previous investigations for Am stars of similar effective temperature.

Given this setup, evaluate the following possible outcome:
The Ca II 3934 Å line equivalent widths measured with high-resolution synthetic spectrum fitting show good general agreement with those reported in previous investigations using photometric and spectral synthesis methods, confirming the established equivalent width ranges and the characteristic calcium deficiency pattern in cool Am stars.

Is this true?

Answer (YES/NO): NO